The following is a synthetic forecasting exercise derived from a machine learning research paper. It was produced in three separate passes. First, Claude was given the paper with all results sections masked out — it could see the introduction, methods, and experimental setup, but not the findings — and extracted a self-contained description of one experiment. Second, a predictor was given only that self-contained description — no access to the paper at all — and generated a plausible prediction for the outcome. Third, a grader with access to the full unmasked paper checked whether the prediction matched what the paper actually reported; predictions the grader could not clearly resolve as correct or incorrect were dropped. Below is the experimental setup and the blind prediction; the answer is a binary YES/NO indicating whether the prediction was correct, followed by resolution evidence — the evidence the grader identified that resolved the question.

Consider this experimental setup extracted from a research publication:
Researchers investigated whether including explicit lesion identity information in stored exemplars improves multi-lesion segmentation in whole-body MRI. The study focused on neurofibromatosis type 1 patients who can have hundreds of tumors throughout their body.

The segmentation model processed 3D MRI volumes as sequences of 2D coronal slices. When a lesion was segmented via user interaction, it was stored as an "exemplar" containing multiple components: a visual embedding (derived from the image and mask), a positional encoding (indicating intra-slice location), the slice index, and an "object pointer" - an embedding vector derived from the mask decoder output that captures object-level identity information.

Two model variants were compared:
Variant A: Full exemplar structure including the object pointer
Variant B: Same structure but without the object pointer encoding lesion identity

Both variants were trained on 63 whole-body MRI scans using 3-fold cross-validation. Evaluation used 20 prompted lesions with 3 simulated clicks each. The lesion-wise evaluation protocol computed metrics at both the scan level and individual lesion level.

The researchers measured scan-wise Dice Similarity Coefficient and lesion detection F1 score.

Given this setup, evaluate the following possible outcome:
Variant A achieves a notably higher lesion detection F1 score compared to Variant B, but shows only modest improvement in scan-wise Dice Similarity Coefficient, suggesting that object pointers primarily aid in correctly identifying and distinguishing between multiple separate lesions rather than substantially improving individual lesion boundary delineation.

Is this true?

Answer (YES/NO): NO